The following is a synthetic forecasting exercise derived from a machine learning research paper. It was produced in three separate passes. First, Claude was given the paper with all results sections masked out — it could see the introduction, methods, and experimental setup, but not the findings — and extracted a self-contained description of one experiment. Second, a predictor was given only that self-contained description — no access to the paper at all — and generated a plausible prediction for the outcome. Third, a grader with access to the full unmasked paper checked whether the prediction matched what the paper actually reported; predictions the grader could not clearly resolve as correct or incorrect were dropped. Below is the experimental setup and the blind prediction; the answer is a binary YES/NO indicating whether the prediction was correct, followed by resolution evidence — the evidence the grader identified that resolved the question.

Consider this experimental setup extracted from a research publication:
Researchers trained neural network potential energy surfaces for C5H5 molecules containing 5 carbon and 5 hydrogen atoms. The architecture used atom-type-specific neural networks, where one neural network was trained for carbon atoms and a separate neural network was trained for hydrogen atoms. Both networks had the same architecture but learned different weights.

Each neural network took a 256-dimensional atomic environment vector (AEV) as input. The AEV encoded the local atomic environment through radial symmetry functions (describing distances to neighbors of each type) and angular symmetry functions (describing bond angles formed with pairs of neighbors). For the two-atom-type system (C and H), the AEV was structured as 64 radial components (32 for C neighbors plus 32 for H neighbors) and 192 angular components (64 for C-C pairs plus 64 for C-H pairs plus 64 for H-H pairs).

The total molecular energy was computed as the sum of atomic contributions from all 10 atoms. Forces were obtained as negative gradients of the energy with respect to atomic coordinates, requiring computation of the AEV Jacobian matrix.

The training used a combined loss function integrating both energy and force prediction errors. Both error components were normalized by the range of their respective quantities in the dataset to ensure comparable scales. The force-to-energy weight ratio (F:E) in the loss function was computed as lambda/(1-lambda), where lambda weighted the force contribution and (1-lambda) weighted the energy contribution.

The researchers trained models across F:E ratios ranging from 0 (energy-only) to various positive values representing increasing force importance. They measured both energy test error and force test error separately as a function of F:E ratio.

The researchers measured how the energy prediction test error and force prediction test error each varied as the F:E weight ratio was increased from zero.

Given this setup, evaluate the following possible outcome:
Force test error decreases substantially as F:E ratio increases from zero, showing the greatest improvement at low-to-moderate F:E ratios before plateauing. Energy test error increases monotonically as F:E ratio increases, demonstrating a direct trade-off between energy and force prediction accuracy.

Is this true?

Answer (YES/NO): NO